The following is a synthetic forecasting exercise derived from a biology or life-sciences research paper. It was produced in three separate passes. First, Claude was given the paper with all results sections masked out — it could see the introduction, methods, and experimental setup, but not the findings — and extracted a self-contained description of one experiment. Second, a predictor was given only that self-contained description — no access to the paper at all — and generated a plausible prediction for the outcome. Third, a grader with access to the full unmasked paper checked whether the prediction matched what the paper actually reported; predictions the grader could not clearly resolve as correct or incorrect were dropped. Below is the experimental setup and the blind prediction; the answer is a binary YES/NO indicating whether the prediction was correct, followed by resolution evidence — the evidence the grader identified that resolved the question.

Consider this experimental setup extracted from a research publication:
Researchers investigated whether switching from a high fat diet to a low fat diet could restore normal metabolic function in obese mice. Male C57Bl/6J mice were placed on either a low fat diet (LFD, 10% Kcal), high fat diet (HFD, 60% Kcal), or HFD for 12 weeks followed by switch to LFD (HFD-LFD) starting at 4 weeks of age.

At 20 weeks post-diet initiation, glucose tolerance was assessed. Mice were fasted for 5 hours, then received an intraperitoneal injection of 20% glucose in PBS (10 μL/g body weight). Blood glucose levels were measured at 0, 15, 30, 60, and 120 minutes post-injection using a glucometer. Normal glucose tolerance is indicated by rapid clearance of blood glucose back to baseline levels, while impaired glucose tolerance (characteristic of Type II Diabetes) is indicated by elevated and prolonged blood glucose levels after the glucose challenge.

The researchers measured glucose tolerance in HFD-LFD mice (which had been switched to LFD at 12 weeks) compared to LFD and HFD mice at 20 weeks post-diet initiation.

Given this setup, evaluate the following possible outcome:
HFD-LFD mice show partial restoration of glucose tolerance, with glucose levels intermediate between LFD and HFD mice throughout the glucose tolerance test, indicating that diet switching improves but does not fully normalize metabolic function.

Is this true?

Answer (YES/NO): NO